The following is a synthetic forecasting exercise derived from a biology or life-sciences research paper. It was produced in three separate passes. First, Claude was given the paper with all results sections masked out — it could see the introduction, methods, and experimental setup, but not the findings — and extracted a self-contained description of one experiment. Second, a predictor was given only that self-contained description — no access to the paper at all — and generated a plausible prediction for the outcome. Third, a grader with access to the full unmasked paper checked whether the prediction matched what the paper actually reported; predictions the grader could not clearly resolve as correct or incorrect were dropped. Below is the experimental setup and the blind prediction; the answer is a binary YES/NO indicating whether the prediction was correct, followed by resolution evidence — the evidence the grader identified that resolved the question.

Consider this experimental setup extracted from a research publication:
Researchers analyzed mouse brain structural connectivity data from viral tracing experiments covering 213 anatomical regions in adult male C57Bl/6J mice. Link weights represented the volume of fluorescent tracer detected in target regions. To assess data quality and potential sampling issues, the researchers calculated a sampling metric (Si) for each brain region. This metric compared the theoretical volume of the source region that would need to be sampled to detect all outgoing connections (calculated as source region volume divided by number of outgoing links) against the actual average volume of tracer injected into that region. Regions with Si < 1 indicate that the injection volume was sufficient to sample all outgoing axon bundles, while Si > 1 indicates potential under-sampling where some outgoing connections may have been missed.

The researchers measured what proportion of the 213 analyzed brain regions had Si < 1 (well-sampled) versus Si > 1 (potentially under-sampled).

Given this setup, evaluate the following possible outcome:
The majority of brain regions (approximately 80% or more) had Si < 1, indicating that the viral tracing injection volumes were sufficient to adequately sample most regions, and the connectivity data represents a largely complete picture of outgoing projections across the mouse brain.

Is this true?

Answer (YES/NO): YES